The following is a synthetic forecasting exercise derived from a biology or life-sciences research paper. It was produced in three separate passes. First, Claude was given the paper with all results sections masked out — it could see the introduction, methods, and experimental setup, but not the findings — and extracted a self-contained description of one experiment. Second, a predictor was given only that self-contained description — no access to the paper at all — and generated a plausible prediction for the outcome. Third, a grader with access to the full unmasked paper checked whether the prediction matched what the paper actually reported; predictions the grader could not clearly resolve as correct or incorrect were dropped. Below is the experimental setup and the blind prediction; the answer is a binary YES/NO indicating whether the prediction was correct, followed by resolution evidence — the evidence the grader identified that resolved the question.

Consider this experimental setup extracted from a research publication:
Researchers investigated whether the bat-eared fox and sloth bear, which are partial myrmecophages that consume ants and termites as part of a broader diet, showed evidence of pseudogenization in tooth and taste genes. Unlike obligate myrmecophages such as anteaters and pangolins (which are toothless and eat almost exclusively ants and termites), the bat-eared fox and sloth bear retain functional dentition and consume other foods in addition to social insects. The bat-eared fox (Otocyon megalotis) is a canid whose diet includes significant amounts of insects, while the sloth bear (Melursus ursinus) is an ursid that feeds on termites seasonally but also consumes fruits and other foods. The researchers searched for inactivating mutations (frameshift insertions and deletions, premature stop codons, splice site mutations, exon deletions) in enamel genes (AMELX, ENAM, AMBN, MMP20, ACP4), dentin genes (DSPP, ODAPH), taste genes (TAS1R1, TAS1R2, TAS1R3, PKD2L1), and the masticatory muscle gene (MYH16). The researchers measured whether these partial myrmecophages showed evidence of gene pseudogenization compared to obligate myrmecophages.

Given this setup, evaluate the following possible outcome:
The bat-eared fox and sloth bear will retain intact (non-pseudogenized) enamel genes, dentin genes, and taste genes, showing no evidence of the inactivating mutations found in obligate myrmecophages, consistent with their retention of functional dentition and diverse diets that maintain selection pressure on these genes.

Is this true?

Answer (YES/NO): NO